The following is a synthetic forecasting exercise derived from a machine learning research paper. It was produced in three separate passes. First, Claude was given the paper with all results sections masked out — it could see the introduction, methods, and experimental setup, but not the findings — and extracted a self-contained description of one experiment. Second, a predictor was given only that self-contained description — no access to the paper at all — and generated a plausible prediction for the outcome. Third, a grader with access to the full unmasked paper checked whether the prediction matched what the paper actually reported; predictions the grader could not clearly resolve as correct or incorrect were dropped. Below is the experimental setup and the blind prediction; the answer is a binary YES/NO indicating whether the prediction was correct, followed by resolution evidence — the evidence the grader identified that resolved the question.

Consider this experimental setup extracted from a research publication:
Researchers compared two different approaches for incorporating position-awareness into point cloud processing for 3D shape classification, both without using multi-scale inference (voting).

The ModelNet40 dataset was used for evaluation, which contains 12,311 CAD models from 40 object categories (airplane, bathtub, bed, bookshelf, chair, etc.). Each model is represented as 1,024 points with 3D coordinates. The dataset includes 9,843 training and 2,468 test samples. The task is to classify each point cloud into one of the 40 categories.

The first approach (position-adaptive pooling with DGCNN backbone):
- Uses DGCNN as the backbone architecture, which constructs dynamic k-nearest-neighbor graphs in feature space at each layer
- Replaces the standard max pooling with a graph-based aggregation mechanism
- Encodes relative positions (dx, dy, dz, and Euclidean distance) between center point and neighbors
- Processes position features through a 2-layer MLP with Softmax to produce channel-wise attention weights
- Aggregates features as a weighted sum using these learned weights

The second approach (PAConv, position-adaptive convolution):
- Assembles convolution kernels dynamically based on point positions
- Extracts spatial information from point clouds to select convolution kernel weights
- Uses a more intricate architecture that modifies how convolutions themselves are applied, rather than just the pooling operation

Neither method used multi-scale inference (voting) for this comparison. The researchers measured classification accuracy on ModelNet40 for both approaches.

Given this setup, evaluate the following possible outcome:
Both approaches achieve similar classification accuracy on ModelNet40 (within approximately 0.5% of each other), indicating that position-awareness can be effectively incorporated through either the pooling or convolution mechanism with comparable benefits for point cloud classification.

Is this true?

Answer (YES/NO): YES